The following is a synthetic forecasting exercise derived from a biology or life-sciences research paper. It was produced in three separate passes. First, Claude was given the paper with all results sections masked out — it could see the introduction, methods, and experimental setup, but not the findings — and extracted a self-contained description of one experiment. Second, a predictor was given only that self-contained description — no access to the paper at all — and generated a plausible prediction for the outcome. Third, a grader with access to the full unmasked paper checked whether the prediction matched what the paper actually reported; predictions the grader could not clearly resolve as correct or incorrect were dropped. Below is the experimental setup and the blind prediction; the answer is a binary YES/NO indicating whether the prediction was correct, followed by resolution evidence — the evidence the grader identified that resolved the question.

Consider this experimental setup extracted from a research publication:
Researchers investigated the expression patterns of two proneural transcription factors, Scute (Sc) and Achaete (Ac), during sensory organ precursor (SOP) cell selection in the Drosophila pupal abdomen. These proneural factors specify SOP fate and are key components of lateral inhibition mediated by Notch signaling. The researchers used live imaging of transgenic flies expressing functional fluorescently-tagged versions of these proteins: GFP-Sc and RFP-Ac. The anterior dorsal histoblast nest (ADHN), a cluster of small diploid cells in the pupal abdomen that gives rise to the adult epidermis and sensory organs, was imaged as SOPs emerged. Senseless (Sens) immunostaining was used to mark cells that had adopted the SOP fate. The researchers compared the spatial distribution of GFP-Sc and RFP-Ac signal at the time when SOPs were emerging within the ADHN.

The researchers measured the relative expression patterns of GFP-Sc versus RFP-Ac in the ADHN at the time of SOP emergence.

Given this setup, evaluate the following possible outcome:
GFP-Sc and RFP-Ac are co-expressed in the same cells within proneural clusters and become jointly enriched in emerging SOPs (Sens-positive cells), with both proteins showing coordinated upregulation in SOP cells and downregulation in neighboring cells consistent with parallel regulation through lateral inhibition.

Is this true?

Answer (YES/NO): NO